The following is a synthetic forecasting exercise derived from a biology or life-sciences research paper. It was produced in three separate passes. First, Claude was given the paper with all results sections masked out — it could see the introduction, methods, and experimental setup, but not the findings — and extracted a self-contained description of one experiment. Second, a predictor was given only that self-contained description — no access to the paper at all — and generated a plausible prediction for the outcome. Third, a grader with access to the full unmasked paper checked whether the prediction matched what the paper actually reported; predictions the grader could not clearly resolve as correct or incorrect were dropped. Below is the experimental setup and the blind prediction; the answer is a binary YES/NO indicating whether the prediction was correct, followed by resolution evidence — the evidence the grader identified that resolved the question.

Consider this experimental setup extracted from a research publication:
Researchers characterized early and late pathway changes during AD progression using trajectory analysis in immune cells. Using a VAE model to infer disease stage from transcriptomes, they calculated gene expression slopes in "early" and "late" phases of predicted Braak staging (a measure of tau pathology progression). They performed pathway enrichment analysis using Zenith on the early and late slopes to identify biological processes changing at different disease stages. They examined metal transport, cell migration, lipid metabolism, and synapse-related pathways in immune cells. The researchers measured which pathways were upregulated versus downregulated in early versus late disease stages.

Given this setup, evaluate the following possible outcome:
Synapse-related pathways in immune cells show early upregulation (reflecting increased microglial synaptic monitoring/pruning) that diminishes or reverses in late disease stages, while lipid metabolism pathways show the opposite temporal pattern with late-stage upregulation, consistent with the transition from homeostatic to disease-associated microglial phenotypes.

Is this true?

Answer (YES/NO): NO